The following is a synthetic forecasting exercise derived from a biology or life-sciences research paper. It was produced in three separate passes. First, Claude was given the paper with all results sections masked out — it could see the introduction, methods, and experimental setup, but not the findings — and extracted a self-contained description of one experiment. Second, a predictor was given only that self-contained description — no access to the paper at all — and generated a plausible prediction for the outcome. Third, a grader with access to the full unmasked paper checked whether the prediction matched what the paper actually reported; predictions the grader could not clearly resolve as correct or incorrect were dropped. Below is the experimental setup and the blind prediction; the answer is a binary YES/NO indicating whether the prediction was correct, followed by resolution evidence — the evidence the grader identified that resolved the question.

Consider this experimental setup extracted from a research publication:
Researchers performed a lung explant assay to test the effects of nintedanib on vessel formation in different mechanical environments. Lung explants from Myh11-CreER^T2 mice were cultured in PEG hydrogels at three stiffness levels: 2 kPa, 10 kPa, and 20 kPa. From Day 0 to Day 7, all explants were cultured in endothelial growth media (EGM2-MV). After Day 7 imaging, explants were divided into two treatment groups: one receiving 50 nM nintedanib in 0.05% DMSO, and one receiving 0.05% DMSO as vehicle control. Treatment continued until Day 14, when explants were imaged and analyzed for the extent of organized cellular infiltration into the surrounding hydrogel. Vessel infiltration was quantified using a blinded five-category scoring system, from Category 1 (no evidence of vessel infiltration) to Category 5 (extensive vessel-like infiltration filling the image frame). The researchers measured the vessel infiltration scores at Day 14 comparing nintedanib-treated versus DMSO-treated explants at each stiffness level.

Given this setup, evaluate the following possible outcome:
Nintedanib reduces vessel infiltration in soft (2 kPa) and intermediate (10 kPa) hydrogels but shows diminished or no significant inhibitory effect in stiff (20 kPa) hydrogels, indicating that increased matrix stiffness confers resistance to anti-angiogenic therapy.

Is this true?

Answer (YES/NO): NO